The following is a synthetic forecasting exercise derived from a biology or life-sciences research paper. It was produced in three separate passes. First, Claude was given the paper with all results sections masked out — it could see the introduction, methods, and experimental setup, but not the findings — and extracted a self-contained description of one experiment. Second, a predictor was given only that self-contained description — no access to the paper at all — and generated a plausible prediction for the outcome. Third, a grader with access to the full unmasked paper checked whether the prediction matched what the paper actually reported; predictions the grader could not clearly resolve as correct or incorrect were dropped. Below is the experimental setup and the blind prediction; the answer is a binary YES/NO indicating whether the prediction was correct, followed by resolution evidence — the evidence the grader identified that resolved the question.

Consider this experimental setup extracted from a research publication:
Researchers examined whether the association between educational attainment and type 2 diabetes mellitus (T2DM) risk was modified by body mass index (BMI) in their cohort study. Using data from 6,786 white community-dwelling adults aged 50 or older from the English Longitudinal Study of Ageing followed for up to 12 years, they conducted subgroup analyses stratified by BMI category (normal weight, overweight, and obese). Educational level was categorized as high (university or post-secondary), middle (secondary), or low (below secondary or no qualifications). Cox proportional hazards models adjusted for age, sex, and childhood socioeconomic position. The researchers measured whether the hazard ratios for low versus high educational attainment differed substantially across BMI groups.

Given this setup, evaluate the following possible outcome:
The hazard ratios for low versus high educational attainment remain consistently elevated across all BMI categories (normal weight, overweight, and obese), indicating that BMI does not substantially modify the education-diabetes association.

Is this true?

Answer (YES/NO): YES